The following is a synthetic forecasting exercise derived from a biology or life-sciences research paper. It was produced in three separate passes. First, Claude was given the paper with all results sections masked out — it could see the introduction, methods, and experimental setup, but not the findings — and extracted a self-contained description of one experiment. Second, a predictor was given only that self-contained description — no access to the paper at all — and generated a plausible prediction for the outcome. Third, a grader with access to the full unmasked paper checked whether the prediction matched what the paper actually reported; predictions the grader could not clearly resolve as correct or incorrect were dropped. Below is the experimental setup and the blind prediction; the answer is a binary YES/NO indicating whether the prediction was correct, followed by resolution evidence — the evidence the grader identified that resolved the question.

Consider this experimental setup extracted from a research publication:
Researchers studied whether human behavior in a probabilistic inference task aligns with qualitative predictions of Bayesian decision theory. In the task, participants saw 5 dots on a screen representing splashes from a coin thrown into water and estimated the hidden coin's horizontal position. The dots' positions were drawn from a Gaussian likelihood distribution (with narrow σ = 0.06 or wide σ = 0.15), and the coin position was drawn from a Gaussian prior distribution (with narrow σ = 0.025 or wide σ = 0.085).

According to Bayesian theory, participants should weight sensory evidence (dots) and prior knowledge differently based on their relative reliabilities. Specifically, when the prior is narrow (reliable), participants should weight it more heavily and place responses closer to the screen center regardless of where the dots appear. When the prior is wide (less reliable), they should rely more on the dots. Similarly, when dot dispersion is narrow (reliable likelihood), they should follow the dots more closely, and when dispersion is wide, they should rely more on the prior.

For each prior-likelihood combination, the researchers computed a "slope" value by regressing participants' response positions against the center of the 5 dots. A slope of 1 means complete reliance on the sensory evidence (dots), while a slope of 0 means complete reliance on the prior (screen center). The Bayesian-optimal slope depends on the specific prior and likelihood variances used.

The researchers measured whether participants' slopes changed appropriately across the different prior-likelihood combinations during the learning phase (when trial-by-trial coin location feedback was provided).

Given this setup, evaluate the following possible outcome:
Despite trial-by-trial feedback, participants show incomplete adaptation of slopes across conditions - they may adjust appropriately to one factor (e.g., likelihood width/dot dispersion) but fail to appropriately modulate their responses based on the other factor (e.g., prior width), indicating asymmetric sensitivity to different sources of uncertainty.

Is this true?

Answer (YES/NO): NO